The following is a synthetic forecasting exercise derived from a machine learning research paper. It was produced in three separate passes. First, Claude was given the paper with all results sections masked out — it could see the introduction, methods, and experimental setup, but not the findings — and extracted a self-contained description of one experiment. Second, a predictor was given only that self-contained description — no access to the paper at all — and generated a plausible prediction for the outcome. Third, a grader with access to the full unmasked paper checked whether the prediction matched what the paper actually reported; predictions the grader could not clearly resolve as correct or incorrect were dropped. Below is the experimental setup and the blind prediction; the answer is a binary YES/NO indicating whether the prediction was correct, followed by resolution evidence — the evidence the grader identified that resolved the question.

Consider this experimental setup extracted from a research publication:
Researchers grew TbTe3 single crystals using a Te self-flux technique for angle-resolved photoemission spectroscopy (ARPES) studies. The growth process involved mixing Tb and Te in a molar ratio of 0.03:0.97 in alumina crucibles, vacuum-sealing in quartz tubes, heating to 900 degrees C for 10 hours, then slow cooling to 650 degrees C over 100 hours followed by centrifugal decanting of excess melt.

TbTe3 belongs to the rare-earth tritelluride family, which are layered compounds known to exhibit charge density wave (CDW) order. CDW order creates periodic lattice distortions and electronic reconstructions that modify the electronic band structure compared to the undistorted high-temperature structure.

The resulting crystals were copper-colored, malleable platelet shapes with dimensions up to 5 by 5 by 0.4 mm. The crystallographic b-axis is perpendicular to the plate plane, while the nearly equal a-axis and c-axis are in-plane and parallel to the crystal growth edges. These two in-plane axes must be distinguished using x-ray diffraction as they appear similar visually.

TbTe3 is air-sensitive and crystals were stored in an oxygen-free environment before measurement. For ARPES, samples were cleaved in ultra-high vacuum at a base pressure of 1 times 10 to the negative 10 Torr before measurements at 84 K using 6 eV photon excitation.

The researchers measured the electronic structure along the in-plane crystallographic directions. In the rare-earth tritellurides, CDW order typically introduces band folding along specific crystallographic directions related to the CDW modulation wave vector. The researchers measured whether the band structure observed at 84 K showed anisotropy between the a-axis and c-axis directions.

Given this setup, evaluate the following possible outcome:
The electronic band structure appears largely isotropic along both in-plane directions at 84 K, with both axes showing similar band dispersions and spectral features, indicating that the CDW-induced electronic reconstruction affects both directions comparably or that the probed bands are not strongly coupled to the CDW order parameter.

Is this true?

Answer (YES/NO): NO